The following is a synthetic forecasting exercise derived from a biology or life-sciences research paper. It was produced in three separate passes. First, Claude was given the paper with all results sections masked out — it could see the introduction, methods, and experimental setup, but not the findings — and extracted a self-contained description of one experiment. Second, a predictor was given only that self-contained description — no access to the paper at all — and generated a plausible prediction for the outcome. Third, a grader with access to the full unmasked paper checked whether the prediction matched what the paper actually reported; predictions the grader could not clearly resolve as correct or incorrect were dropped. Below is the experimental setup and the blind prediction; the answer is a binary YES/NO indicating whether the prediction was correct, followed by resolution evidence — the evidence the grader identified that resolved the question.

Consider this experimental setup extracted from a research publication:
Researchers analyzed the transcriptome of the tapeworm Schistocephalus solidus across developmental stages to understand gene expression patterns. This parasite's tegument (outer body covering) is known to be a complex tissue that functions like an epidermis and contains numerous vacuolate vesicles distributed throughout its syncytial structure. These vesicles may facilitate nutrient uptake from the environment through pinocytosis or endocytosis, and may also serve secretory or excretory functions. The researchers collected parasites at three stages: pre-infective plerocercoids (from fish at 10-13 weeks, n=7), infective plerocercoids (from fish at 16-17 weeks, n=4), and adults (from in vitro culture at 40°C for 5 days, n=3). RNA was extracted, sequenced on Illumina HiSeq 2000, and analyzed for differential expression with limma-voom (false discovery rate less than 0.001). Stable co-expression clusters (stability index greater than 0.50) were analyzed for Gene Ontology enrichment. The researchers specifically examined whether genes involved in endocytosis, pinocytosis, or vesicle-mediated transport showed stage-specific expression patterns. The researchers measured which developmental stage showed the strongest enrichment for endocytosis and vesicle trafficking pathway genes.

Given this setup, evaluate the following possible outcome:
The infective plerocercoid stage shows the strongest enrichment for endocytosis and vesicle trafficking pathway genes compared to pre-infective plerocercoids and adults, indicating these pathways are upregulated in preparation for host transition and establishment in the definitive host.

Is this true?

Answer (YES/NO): NO